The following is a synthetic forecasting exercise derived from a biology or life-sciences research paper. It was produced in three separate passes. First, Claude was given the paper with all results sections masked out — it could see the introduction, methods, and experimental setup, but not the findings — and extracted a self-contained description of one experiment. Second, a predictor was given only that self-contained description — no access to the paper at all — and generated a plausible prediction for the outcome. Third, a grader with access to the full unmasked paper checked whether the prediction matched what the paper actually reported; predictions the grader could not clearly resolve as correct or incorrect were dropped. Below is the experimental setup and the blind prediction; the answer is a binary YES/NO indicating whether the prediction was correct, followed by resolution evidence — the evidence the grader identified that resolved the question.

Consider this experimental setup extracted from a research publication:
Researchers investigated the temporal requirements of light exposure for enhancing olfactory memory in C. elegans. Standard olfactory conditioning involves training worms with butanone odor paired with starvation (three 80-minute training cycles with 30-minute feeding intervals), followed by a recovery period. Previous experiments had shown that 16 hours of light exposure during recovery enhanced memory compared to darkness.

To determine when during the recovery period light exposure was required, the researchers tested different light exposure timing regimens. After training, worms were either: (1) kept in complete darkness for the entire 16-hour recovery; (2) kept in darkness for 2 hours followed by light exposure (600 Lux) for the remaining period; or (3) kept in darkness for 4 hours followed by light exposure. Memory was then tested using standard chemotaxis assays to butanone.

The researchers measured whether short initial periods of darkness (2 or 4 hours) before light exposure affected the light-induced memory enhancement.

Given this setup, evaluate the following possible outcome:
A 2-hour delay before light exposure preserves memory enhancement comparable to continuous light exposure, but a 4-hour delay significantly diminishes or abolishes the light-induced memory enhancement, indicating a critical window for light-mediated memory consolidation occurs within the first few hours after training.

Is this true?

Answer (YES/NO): NO